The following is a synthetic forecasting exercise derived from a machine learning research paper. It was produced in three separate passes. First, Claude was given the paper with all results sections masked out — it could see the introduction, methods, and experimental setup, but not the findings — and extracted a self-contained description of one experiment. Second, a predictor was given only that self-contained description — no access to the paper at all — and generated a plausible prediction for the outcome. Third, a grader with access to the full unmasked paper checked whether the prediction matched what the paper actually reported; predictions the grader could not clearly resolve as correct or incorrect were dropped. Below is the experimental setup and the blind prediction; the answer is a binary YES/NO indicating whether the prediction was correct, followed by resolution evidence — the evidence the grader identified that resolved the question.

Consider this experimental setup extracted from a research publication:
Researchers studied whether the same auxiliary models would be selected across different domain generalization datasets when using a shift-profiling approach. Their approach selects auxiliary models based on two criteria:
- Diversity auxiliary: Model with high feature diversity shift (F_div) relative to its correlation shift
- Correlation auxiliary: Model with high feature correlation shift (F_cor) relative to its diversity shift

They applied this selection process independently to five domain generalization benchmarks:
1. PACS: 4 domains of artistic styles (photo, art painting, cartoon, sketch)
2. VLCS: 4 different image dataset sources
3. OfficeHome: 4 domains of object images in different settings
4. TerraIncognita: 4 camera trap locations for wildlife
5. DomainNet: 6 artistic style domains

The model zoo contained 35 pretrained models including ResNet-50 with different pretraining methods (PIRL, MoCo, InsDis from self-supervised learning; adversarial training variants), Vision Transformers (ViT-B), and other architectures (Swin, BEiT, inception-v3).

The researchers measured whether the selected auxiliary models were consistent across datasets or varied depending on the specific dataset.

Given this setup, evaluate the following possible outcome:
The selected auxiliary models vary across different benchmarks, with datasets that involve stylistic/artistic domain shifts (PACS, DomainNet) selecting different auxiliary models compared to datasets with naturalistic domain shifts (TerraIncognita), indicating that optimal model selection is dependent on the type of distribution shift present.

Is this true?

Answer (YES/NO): NO